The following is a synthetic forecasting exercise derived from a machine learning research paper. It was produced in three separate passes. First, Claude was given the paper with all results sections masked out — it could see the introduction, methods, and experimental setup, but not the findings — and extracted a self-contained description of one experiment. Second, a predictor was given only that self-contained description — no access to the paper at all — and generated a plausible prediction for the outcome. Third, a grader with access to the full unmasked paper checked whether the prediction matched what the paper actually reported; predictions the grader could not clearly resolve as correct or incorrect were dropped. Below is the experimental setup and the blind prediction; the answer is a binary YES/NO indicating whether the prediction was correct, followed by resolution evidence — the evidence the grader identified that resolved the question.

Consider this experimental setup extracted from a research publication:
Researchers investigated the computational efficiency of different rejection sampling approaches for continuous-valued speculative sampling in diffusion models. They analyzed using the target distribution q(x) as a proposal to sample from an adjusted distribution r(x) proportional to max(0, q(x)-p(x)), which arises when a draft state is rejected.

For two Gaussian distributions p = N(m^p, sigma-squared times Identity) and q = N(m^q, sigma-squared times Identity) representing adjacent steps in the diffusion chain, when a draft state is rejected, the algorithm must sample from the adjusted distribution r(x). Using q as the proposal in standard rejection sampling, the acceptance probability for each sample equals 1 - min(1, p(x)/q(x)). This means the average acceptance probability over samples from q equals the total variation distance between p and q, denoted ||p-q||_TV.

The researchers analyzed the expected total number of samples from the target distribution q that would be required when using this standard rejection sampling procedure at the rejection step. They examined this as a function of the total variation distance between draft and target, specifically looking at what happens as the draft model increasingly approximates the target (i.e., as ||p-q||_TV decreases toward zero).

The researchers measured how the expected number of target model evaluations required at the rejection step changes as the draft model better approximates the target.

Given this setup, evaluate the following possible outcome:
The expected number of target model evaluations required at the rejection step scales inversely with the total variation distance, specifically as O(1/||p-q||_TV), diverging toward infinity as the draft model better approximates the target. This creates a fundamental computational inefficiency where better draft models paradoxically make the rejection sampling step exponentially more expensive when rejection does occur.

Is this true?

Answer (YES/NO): YES